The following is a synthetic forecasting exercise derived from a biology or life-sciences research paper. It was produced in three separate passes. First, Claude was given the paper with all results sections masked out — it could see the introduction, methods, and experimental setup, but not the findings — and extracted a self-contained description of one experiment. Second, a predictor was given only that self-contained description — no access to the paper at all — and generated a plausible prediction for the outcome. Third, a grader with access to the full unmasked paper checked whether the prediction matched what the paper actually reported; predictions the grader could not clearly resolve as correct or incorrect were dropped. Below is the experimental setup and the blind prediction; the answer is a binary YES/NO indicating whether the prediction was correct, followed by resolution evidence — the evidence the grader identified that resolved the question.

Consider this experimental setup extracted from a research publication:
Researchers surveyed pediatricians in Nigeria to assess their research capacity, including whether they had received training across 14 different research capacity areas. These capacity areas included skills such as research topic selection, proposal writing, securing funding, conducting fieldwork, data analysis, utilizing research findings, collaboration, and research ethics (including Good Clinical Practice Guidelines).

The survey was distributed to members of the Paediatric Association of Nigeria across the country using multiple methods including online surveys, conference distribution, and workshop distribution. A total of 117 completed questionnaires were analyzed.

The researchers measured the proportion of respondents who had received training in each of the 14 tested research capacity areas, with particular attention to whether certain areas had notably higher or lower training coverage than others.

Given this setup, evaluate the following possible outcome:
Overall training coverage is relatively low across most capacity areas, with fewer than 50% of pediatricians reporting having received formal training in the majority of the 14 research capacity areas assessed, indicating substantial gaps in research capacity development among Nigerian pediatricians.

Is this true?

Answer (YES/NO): YES